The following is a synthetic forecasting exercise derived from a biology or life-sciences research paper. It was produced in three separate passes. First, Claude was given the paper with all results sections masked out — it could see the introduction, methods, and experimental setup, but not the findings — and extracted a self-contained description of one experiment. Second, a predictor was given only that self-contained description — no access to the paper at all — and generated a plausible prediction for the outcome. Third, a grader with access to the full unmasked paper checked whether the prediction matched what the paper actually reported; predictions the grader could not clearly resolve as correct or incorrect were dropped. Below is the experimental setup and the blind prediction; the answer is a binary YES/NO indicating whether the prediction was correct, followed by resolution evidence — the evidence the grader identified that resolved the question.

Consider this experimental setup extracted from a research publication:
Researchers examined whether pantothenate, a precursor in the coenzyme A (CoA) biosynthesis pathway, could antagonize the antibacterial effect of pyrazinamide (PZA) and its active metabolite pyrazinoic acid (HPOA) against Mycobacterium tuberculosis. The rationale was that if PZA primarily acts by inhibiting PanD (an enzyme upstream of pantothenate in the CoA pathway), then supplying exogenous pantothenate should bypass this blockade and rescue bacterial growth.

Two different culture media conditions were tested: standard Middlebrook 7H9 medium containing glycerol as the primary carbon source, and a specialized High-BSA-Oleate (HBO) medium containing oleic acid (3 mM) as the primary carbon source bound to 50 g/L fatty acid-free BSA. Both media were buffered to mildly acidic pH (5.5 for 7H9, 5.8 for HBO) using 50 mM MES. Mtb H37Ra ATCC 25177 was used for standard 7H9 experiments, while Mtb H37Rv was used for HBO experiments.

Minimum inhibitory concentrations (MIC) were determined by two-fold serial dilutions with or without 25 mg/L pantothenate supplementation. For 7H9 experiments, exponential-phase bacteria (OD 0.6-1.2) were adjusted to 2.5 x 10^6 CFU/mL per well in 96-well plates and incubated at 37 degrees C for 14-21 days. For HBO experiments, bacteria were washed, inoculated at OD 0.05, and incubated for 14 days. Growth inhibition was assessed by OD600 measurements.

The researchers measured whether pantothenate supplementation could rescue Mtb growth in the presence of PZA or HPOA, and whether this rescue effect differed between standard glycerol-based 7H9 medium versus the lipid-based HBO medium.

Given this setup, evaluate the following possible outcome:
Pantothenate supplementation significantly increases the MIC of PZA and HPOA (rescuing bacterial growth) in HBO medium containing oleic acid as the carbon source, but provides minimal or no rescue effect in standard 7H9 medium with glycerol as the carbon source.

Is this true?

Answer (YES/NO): NO